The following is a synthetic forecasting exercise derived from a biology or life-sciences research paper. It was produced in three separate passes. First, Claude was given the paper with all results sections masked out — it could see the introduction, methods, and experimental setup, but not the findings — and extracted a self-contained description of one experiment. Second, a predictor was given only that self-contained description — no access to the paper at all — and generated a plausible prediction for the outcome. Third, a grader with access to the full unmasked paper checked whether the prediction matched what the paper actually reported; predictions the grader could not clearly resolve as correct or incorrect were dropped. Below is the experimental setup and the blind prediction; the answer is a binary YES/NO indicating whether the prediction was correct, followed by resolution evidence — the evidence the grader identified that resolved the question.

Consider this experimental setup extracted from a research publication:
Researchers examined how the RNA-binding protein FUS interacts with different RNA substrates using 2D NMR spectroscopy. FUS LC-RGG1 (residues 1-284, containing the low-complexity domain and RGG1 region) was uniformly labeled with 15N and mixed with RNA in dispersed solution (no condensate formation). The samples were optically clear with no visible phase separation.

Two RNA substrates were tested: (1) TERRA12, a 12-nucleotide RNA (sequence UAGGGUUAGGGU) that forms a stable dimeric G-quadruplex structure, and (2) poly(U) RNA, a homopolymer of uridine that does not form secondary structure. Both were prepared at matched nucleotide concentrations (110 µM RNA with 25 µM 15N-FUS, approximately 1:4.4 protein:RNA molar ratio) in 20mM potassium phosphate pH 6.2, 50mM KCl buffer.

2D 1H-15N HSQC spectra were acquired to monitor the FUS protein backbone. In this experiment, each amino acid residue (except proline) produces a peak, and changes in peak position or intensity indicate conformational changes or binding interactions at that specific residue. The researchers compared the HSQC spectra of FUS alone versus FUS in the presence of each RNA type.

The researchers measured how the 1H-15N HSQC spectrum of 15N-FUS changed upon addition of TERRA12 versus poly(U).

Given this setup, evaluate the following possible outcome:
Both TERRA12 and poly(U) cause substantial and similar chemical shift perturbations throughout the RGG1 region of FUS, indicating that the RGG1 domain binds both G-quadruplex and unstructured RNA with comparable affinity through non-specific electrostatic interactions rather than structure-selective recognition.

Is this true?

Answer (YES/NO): NO